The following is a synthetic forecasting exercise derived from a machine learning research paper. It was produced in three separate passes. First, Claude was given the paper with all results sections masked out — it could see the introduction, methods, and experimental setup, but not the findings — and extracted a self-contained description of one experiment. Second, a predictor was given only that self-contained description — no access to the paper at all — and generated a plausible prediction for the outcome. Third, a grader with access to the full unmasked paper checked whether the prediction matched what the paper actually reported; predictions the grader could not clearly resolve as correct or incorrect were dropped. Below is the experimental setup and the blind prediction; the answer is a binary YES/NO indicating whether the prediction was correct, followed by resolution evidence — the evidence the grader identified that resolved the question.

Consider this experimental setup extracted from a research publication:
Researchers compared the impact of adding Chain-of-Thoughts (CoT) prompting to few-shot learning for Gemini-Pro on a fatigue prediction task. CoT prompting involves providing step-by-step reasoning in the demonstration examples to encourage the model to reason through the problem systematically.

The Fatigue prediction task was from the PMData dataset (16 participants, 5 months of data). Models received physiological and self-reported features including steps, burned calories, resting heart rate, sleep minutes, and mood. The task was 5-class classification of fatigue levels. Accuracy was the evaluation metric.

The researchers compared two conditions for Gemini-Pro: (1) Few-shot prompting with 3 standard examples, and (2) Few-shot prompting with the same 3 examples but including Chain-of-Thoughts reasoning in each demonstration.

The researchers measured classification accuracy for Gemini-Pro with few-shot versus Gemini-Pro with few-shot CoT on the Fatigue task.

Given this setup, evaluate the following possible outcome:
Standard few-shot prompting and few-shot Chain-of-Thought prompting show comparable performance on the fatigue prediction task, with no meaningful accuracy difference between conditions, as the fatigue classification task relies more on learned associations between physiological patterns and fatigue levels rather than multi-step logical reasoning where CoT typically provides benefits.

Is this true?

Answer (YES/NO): YES